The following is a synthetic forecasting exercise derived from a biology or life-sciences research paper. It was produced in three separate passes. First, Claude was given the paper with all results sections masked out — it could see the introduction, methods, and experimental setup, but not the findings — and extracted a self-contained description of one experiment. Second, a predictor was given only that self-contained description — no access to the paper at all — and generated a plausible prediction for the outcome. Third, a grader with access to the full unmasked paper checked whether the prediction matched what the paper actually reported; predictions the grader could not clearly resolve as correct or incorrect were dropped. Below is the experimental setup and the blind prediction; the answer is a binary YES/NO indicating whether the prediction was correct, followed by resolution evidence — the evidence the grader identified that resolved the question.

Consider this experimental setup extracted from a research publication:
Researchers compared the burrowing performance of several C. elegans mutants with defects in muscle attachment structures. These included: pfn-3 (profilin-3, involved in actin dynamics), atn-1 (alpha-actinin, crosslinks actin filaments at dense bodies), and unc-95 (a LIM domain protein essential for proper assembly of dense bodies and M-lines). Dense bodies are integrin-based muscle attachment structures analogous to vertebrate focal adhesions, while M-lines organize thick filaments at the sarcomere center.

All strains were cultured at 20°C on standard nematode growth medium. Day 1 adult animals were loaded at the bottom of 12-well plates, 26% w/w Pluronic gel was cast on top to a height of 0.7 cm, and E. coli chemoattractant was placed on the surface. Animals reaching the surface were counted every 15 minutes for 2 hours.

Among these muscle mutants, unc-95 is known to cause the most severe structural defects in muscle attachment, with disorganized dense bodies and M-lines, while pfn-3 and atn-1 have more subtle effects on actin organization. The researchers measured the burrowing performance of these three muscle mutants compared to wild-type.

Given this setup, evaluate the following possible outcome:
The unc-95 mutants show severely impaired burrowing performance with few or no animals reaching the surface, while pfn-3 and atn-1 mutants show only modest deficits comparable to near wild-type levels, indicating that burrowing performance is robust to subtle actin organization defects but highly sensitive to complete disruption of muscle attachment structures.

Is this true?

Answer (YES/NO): NO